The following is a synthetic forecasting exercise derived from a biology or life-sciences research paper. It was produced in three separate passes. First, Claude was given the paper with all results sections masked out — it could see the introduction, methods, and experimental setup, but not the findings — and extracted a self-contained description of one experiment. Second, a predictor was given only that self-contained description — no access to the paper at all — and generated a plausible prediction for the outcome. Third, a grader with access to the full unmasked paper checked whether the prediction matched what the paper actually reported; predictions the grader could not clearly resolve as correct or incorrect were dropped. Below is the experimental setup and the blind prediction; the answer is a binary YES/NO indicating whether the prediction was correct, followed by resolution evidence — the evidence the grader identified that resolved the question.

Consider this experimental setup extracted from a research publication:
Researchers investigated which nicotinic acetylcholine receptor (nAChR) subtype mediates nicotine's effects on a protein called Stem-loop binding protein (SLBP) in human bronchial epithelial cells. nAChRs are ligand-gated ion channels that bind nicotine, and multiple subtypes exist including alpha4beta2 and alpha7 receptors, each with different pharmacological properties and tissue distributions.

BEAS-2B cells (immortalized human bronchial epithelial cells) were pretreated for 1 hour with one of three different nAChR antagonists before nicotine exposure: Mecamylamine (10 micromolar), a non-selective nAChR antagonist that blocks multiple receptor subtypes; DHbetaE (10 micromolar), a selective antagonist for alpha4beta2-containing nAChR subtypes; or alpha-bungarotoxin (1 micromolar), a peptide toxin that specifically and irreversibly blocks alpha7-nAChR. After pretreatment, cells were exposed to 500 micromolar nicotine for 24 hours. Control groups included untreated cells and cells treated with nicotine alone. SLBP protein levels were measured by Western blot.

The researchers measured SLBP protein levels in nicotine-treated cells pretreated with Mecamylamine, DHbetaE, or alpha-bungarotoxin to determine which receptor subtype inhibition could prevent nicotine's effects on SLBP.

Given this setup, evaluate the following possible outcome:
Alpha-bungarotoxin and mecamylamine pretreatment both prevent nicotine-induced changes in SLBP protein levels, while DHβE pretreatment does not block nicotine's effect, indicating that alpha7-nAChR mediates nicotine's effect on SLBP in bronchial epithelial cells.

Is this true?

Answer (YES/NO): NO